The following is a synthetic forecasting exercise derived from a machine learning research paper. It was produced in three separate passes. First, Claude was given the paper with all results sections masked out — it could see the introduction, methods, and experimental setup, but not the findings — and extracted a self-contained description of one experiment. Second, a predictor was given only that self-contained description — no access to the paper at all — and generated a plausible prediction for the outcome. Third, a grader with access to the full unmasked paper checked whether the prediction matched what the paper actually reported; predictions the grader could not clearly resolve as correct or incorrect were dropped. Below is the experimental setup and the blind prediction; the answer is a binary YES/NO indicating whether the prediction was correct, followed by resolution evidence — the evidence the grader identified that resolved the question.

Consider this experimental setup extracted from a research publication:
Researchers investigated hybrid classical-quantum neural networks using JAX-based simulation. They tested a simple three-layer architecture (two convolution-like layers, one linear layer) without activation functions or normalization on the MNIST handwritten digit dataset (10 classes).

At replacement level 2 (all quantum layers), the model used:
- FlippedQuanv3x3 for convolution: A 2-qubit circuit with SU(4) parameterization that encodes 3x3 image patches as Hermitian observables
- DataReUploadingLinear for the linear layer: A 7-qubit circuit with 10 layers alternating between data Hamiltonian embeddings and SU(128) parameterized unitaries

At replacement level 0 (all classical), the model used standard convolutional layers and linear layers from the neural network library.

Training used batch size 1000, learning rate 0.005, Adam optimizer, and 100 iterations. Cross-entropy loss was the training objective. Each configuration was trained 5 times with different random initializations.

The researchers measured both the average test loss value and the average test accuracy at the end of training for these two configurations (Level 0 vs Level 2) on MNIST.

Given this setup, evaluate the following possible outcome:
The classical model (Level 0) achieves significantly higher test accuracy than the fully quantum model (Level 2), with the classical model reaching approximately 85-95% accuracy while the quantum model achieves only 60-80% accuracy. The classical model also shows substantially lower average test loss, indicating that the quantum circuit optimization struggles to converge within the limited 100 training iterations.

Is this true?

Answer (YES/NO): NO